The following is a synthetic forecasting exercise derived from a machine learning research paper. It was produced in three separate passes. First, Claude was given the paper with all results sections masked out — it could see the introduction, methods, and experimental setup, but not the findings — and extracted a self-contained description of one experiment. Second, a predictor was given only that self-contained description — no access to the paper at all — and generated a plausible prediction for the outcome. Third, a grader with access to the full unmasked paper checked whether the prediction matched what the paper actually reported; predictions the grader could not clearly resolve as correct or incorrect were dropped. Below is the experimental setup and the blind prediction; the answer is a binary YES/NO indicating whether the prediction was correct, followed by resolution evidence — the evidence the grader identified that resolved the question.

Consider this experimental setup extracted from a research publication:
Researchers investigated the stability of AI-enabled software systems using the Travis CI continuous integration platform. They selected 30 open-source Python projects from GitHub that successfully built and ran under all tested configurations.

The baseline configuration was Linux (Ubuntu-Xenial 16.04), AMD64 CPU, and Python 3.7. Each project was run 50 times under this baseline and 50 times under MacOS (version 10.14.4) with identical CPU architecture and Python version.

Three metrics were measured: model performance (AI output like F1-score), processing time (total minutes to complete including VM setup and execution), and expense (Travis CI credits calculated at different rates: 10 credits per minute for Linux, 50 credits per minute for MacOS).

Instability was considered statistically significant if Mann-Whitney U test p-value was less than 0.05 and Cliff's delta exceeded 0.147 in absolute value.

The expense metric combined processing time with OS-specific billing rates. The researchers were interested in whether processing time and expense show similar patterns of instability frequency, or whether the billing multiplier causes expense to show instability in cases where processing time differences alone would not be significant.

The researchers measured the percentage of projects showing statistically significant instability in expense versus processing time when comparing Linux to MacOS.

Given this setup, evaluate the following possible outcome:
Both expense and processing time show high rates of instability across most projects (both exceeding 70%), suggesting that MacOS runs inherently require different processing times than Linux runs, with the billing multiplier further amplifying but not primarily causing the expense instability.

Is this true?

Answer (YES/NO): YES